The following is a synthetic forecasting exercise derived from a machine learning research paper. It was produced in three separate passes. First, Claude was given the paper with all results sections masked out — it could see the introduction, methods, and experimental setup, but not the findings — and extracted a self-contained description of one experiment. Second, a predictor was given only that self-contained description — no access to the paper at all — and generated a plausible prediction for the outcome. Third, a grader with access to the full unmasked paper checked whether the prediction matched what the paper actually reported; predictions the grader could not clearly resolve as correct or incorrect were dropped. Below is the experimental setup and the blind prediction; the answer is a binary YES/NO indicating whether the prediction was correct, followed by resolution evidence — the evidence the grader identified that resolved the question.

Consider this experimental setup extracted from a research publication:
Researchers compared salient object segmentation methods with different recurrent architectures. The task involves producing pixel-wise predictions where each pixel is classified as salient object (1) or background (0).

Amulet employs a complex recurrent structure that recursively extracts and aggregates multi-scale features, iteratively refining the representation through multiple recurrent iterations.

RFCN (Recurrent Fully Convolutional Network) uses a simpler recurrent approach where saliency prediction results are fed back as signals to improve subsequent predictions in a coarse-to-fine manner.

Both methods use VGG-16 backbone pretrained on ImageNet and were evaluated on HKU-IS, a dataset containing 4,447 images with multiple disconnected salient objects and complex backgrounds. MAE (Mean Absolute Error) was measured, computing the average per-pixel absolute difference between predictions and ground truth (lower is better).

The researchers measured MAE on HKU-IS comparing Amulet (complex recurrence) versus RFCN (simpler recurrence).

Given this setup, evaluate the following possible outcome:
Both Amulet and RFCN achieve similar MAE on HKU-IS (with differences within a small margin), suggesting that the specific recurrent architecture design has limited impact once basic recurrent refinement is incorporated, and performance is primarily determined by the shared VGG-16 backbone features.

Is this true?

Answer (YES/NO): NO